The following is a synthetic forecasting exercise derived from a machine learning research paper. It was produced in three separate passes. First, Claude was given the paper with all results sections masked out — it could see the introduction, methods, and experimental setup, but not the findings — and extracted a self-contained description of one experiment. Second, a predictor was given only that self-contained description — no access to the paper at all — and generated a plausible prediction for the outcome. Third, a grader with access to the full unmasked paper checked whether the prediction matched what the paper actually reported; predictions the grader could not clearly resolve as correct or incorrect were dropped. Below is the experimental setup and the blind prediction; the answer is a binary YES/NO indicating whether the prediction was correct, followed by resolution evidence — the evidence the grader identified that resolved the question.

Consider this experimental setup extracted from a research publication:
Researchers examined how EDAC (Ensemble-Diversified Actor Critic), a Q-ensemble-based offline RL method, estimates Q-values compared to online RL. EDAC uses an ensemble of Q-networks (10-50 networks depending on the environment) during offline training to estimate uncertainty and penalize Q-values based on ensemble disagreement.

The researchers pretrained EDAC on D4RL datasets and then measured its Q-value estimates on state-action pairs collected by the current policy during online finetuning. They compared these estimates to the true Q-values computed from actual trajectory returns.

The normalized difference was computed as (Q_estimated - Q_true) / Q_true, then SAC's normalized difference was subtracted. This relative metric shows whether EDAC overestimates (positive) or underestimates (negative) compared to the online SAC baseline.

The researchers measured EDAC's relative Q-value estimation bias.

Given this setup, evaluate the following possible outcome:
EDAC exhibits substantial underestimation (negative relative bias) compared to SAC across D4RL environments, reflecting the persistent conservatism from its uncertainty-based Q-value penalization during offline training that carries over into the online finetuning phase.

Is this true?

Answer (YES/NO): YES